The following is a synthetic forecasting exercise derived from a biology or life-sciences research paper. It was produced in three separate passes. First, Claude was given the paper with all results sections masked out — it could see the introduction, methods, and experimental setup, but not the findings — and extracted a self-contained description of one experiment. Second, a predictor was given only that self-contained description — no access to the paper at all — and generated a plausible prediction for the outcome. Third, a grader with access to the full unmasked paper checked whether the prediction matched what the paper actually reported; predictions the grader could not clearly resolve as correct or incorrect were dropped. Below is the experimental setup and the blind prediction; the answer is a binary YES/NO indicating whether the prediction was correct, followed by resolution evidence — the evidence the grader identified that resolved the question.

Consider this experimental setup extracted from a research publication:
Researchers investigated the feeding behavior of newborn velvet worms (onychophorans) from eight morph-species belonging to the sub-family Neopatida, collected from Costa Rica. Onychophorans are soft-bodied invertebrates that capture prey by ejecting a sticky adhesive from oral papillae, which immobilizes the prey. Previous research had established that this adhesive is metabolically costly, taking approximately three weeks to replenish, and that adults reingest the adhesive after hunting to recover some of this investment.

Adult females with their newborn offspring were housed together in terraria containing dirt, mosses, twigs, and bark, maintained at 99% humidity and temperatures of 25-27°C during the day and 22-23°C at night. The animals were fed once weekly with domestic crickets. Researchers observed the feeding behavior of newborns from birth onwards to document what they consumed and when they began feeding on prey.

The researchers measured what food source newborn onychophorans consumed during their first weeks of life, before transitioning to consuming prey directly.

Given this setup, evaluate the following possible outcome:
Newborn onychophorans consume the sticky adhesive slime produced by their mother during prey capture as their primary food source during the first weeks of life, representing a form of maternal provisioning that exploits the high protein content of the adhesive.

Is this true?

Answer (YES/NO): NO